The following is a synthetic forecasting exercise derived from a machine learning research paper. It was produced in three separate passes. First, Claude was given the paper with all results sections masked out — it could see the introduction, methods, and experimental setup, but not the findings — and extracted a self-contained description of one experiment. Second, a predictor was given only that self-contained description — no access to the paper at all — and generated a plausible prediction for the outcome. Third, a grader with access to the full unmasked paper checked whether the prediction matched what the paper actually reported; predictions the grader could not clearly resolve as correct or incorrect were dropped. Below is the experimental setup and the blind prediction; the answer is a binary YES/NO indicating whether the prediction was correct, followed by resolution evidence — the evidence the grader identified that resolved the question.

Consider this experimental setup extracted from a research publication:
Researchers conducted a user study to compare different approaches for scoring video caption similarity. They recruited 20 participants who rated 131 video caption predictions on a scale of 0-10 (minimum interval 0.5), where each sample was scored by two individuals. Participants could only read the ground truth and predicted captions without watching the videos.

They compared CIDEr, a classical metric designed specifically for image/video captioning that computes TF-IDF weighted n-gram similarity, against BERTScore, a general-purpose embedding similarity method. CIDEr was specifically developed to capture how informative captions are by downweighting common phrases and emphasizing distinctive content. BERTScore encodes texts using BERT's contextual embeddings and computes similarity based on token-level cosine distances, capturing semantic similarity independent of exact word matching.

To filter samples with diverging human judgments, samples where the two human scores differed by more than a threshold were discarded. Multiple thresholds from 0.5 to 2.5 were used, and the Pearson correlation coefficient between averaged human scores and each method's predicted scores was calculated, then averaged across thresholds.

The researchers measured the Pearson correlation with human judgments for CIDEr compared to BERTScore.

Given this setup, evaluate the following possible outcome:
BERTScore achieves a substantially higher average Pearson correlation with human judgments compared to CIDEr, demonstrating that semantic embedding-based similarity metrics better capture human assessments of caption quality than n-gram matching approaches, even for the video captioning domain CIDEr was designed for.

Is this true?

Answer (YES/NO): YES